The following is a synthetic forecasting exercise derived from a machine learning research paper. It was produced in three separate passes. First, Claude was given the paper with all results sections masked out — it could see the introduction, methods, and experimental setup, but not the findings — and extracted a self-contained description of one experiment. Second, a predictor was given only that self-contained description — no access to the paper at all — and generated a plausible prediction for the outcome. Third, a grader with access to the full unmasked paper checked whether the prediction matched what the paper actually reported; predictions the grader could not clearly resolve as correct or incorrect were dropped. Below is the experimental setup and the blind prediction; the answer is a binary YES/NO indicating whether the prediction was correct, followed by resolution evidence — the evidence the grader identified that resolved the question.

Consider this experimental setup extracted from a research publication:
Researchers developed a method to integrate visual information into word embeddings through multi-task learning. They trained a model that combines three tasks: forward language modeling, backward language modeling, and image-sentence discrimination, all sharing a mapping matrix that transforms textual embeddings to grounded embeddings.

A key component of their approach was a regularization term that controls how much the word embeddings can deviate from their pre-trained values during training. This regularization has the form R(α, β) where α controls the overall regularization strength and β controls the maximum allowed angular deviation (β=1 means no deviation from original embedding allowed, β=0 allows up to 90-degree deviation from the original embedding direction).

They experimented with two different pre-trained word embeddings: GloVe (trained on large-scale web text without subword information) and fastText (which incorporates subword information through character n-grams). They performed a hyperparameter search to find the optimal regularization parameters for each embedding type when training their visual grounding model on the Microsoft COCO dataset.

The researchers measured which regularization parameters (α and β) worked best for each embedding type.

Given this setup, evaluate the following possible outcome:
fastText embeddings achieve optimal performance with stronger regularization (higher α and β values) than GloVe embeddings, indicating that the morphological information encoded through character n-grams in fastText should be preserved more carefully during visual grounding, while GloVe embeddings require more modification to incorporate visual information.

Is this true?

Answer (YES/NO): NO